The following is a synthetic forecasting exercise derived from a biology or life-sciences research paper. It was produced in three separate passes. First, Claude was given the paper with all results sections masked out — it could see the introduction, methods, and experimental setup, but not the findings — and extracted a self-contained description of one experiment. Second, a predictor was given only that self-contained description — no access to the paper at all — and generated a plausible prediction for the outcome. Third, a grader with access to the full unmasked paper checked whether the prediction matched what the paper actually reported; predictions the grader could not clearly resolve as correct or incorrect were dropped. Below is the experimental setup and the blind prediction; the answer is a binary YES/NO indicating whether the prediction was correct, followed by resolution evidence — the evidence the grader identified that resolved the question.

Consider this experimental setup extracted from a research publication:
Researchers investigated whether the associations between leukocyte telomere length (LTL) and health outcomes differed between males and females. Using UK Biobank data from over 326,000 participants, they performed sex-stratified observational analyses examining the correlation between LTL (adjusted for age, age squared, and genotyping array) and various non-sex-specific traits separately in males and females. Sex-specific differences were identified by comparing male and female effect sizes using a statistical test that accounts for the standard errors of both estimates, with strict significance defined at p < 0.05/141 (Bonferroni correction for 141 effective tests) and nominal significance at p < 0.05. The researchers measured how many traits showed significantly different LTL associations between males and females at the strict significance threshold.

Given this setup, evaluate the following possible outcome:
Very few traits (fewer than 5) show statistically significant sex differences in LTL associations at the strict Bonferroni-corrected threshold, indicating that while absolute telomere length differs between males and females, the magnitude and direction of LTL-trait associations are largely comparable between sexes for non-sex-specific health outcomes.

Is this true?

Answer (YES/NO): NO